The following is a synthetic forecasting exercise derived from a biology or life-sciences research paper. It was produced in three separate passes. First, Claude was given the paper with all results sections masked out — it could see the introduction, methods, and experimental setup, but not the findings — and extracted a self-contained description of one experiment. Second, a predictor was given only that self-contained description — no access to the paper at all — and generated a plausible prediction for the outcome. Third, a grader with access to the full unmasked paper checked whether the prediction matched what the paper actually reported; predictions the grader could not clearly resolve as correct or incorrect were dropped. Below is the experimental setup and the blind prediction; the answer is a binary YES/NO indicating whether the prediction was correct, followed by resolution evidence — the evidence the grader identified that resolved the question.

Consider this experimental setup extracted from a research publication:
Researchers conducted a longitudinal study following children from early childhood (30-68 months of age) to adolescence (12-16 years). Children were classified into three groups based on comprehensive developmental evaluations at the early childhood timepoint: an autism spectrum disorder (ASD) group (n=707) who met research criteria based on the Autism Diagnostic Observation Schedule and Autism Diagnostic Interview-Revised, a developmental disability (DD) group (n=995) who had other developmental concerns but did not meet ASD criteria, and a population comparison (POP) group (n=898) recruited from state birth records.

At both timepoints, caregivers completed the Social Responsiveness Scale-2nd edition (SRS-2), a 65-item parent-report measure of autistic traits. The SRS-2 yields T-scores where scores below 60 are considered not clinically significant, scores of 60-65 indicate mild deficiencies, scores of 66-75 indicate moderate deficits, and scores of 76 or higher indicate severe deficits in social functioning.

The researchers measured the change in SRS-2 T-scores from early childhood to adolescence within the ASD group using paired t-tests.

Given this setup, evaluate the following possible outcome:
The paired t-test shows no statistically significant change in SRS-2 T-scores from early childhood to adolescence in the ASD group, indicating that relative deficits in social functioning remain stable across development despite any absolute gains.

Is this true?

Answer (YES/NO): YES